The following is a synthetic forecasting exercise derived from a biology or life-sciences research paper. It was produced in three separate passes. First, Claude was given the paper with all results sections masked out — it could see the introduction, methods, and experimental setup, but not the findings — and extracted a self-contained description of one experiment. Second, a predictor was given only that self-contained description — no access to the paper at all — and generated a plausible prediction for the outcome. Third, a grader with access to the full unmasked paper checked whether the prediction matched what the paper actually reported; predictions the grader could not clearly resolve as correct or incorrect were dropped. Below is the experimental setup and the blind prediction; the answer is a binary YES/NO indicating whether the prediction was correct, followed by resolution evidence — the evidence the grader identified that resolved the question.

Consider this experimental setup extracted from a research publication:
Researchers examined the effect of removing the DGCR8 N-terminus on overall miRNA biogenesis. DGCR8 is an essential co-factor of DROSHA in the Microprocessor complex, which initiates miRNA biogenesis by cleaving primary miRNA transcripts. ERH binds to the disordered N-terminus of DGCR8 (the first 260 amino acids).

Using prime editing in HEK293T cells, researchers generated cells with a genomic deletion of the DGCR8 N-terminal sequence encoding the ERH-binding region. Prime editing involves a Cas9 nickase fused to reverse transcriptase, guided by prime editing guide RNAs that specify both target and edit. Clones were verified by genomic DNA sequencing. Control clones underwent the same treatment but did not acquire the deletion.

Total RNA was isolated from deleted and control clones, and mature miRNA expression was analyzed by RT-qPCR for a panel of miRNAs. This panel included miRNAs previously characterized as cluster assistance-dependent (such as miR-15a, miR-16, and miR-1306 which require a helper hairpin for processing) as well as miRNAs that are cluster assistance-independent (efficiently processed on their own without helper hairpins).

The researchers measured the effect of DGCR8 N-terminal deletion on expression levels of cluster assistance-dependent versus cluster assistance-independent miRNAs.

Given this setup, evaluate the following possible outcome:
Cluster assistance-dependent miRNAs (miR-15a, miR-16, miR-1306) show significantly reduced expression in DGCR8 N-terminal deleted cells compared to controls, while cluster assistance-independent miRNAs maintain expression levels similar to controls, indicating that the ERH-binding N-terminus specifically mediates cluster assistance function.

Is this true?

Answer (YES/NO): NO